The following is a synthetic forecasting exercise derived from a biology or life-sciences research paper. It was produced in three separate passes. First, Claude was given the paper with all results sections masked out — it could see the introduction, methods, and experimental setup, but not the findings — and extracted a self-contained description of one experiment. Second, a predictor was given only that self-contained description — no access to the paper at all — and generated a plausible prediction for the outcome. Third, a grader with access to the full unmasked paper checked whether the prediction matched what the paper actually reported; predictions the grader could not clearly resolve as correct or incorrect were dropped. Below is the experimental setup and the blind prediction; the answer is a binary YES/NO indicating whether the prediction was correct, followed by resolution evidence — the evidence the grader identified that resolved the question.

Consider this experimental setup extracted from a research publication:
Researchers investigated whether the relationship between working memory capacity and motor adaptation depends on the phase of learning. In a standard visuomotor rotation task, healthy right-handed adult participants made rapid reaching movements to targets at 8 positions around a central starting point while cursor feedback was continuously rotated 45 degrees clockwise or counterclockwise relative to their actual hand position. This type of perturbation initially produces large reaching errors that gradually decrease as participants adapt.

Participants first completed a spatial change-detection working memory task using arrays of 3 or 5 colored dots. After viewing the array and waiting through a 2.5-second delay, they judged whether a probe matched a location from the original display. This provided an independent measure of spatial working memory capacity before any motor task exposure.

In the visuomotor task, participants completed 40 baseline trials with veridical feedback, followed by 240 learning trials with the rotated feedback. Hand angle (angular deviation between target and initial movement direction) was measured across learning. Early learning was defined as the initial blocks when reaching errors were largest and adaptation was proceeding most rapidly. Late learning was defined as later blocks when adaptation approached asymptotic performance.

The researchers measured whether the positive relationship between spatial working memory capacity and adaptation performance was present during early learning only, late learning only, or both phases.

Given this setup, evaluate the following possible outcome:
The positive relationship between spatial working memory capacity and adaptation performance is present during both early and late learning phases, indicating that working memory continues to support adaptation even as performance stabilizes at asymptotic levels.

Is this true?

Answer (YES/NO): NO